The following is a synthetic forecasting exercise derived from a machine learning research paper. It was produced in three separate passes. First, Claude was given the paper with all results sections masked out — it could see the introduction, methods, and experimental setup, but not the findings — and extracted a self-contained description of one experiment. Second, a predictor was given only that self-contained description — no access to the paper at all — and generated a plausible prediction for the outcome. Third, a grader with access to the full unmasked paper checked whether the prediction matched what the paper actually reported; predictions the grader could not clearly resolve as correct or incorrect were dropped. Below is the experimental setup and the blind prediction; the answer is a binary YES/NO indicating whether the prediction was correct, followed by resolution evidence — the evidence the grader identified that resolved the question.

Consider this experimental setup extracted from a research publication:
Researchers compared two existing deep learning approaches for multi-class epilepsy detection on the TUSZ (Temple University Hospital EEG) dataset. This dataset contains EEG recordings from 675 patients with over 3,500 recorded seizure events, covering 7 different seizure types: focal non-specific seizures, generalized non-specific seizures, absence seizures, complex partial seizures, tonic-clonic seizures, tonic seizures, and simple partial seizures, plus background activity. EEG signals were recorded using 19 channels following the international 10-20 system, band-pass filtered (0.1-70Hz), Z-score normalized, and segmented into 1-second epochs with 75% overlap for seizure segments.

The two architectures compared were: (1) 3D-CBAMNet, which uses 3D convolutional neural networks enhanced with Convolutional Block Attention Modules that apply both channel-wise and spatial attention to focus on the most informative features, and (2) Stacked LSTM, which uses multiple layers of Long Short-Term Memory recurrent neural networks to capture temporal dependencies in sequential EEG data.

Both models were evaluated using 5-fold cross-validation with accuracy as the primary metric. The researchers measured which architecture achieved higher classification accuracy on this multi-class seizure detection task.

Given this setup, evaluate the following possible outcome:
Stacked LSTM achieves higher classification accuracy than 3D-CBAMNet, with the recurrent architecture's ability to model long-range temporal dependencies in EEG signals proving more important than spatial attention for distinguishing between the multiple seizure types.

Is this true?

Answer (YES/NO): NO